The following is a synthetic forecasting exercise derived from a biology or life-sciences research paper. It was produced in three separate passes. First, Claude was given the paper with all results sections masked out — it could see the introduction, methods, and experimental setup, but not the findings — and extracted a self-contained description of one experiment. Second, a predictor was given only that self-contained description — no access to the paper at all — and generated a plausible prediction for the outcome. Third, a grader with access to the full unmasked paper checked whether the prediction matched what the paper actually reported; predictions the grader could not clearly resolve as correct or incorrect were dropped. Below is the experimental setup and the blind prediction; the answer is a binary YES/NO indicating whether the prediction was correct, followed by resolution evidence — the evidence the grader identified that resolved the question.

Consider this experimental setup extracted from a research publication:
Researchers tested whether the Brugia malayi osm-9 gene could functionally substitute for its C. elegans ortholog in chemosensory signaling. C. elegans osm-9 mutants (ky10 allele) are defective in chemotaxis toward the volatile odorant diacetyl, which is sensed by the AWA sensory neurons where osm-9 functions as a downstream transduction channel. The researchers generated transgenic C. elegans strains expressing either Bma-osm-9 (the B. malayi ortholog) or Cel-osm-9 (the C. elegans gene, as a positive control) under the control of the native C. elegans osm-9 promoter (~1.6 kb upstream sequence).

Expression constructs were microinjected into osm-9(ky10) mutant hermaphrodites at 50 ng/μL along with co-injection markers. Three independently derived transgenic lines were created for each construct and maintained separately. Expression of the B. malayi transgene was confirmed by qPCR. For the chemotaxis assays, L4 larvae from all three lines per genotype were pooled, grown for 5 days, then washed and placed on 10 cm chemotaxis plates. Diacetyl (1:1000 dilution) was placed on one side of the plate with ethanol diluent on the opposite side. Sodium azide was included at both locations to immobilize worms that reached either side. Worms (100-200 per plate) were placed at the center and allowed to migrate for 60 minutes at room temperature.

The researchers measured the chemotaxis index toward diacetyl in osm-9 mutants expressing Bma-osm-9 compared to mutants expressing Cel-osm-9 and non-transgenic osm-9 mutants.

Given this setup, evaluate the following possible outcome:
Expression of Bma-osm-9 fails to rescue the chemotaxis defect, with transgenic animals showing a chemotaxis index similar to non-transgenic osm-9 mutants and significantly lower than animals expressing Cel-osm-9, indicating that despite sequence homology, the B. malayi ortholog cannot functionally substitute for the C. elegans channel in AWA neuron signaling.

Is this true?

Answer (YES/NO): NO